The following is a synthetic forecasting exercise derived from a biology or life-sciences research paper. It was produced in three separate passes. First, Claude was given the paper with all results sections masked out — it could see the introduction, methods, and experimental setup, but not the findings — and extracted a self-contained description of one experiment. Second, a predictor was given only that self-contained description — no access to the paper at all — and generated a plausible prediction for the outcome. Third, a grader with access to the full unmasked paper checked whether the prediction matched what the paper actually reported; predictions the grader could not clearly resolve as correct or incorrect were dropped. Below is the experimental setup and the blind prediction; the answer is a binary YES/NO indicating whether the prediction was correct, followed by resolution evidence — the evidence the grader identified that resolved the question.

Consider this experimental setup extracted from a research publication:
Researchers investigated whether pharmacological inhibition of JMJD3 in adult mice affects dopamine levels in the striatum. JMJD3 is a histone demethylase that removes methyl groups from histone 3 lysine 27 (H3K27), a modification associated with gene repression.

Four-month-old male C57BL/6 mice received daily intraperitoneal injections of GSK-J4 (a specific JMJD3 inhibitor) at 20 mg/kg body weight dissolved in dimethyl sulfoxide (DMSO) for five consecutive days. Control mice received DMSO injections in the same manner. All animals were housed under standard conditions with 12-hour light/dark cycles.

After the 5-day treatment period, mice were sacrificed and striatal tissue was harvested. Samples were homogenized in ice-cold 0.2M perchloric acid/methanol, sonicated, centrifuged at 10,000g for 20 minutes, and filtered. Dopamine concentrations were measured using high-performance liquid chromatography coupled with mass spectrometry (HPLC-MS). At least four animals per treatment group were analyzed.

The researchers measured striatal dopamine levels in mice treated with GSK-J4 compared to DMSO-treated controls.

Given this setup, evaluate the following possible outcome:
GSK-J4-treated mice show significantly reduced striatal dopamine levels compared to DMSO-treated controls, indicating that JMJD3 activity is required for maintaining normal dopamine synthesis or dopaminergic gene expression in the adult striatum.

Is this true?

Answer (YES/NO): YES